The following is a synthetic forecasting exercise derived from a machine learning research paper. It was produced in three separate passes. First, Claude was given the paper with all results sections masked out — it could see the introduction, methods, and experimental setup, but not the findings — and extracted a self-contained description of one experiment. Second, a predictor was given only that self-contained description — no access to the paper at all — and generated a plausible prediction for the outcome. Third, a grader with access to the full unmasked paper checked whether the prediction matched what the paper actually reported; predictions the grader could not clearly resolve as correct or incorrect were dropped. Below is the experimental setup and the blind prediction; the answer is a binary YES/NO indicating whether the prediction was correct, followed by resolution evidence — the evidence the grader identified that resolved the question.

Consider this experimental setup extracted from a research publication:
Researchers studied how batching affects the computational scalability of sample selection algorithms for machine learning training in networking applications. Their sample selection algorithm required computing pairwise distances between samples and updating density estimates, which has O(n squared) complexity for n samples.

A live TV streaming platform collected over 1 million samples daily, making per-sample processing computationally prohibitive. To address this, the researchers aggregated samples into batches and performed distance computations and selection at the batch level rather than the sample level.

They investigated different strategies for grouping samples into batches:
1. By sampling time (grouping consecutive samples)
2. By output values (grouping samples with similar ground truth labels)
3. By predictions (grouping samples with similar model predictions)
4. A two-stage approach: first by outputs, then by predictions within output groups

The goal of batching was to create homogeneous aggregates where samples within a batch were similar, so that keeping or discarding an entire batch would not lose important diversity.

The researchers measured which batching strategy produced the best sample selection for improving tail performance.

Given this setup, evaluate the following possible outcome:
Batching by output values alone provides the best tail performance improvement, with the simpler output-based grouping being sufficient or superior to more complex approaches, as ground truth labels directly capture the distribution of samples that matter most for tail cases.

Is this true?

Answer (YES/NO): NO